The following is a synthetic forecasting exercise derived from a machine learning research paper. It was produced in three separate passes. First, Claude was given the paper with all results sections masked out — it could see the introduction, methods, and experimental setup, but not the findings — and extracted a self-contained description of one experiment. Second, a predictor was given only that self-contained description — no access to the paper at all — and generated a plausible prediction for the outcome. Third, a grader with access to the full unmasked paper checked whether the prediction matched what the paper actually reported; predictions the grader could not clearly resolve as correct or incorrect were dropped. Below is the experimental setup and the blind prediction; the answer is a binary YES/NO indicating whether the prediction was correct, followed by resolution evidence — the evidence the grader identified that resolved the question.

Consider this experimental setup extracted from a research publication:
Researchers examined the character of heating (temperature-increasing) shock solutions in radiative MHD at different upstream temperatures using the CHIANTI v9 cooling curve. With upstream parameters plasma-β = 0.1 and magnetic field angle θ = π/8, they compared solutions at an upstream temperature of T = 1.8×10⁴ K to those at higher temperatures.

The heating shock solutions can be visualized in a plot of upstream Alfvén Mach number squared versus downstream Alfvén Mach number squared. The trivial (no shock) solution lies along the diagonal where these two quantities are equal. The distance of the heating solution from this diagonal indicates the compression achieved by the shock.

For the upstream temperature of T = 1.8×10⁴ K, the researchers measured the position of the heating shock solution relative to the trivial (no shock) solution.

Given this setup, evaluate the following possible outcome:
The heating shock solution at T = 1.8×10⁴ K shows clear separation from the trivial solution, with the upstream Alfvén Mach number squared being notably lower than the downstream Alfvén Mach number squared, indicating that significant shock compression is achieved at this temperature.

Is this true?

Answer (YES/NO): NO